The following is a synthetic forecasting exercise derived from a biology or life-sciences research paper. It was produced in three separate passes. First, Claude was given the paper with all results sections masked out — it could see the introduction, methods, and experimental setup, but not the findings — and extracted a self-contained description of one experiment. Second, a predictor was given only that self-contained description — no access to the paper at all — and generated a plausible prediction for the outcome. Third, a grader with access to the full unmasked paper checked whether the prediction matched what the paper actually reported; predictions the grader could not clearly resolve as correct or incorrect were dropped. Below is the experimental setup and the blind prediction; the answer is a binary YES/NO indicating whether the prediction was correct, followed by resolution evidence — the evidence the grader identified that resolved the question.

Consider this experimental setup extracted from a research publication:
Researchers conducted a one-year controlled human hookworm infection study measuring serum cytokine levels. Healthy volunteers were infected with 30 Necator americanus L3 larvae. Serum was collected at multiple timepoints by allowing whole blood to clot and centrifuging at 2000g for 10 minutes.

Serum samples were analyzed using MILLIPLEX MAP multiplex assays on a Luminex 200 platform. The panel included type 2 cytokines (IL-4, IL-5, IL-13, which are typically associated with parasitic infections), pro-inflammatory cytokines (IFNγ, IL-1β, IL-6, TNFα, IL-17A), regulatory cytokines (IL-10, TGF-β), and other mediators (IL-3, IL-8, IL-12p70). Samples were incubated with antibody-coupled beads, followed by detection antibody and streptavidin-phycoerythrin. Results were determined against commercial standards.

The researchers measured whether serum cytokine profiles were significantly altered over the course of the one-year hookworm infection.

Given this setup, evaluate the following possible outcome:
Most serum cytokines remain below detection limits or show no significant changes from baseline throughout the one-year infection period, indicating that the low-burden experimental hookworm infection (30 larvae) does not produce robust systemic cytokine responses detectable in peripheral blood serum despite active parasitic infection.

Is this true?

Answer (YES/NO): NO